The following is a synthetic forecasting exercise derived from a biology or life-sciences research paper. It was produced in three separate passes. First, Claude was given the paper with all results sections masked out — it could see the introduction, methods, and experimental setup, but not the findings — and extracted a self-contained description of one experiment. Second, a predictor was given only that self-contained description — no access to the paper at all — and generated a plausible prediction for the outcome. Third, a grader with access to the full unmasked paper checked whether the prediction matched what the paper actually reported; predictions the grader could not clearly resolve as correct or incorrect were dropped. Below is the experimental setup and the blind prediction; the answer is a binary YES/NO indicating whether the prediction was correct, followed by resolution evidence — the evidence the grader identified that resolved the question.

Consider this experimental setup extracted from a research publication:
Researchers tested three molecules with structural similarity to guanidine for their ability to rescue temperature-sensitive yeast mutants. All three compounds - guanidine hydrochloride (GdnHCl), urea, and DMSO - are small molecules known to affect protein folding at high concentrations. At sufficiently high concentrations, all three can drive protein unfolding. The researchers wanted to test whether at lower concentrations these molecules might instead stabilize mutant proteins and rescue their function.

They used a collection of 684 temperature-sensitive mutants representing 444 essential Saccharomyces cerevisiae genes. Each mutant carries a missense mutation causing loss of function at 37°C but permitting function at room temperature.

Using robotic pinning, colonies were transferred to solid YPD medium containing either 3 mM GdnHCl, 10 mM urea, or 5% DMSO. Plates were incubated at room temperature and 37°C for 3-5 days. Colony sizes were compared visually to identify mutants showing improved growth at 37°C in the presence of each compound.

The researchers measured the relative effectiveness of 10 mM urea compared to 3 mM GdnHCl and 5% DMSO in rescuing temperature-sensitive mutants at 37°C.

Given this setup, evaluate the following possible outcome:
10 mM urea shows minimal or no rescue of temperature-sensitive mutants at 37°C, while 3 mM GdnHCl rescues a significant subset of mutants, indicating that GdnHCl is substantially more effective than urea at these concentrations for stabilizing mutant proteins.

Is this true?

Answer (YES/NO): YES